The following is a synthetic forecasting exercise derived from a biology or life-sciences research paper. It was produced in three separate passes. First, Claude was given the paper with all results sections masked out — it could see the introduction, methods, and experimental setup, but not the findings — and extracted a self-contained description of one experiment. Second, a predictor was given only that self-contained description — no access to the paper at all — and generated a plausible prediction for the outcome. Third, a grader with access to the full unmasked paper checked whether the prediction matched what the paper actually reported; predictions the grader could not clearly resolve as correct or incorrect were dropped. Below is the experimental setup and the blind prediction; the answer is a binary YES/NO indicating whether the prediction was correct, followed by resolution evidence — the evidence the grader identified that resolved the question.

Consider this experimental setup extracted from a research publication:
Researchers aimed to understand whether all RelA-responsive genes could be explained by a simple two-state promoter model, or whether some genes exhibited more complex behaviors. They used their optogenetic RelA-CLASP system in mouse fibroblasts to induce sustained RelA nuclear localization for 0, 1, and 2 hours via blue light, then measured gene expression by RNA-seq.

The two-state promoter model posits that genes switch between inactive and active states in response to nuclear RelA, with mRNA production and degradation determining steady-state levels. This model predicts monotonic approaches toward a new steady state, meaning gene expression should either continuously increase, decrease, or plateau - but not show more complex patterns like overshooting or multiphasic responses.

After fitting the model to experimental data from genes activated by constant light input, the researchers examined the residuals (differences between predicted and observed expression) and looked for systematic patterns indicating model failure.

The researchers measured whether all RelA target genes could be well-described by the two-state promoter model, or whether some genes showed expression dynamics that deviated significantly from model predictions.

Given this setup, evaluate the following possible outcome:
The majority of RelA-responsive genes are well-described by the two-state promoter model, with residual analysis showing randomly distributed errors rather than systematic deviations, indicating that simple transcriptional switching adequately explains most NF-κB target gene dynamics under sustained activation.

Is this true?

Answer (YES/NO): NO